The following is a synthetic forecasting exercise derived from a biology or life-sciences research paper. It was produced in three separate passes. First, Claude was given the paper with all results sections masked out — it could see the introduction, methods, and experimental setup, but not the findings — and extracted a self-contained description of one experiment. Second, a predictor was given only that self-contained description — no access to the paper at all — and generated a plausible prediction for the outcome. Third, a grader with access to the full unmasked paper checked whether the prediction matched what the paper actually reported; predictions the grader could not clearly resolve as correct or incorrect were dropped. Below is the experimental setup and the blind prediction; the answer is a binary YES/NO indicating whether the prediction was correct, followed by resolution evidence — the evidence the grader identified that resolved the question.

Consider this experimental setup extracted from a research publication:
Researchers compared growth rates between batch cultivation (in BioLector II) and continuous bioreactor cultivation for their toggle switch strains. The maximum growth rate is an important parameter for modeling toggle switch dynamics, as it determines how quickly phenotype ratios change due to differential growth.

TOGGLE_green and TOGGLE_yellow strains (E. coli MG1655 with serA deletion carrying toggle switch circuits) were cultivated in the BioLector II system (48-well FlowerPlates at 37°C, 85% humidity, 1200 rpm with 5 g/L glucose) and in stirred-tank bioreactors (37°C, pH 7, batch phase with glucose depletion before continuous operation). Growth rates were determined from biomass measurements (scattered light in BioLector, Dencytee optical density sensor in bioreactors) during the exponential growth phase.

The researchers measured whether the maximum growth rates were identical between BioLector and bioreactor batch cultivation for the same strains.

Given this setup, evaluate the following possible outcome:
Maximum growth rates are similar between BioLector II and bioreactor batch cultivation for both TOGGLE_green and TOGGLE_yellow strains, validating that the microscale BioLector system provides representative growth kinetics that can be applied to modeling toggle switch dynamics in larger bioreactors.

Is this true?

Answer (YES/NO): NO